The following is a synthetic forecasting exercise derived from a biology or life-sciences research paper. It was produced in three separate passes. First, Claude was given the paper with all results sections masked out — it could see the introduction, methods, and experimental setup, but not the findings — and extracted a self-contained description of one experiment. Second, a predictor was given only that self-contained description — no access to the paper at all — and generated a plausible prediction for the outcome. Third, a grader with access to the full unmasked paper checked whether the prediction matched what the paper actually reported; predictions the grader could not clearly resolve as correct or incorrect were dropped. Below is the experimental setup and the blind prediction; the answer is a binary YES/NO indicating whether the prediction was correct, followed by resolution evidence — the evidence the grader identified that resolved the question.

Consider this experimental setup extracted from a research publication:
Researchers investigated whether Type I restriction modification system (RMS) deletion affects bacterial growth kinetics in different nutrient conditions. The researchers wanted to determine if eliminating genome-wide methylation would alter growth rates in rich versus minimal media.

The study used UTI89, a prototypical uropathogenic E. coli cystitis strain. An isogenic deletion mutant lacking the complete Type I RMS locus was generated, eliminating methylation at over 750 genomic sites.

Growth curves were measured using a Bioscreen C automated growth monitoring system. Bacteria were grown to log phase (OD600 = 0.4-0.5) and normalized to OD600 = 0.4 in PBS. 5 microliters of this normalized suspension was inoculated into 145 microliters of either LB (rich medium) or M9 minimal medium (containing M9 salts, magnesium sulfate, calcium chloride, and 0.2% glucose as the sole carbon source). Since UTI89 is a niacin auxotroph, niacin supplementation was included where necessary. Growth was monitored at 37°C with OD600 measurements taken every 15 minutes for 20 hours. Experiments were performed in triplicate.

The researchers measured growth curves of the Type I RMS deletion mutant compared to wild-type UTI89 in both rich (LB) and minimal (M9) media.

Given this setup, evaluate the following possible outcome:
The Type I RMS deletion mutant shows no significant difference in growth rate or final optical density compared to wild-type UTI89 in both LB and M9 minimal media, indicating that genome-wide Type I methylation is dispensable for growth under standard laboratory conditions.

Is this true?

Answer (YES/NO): YES